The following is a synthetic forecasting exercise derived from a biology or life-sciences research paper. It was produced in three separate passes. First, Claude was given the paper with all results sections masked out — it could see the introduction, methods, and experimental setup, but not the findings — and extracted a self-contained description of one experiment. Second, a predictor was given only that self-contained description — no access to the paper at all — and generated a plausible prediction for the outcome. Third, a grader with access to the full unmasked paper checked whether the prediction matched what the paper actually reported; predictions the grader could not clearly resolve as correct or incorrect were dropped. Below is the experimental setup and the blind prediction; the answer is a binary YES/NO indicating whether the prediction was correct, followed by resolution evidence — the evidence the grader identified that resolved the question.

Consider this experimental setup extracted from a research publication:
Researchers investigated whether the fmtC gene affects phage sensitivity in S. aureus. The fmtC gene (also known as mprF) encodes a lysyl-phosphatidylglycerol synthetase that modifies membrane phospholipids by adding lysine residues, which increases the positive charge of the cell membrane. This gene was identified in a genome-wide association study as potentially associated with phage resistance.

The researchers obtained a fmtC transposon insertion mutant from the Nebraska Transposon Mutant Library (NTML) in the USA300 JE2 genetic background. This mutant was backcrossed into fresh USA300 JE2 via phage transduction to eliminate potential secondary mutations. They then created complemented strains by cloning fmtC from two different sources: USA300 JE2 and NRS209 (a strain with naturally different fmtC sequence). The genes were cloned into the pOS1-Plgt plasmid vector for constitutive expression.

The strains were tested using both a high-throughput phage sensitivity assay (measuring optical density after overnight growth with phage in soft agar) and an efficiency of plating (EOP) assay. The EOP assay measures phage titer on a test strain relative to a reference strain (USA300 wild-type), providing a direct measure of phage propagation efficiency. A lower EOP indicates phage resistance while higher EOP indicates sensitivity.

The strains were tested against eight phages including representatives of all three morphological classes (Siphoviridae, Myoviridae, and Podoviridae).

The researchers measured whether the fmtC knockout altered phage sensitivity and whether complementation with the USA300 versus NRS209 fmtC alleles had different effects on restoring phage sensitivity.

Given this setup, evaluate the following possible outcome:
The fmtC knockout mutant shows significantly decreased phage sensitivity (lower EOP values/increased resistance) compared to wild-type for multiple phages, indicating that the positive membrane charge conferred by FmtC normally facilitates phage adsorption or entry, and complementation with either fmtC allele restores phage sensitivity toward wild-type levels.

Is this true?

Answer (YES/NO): NO